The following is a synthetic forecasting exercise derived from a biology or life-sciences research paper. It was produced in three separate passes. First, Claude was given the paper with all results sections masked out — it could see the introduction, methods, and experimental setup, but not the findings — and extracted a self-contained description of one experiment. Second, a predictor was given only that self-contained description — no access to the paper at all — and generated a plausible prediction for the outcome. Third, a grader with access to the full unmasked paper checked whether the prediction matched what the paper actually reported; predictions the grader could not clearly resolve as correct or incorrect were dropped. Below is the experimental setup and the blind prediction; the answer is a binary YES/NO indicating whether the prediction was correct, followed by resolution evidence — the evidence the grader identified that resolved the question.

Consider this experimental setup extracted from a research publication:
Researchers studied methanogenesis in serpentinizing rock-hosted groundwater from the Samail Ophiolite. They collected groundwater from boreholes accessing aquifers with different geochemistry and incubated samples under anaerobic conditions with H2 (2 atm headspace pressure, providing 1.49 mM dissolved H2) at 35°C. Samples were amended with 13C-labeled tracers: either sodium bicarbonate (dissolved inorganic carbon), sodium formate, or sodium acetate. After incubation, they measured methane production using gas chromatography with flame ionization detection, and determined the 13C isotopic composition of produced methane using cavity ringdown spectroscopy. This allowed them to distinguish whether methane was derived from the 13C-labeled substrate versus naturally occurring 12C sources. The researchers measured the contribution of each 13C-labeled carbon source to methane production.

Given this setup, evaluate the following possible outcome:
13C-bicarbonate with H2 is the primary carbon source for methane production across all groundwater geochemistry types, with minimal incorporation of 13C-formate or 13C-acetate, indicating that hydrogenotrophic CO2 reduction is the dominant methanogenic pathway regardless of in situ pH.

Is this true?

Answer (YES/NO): NO